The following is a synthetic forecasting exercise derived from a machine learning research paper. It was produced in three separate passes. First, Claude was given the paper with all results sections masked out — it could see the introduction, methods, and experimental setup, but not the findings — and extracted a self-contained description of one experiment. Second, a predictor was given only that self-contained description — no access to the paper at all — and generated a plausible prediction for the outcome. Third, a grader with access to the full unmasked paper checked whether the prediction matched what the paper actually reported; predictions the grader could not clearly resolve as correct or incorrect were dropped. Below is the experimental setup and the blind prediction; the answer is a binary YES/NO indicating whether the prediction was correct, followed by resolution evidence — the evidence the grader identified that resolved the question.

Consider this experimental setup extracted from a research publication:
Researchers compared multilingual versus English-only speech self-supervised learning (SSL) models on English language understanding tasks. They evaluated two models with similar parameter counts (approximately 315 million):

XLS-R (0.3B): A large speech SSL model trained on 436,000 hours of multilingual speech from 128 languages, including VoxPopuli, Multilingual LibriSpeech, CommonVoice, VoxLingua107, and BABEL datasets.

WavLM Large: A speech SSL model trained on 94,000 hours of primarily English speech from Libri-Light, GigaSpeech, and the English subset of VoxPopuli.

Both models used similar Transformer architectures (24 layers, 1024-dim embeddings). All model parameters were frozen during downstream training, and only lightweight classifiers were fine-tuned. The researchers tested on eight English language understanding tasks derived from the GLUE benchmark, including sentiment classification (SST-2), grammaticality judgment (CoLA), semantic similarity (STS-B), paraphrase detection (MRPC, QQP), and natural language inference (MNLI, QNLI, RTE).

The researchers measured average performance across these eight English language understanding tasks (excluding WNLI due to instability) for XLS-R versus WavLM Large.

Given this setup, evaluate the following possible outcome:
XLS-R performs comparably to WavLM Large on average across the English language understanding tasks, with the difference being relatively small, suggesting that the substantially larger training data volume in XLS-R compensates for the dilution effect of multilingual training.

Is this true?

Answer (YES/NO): NO